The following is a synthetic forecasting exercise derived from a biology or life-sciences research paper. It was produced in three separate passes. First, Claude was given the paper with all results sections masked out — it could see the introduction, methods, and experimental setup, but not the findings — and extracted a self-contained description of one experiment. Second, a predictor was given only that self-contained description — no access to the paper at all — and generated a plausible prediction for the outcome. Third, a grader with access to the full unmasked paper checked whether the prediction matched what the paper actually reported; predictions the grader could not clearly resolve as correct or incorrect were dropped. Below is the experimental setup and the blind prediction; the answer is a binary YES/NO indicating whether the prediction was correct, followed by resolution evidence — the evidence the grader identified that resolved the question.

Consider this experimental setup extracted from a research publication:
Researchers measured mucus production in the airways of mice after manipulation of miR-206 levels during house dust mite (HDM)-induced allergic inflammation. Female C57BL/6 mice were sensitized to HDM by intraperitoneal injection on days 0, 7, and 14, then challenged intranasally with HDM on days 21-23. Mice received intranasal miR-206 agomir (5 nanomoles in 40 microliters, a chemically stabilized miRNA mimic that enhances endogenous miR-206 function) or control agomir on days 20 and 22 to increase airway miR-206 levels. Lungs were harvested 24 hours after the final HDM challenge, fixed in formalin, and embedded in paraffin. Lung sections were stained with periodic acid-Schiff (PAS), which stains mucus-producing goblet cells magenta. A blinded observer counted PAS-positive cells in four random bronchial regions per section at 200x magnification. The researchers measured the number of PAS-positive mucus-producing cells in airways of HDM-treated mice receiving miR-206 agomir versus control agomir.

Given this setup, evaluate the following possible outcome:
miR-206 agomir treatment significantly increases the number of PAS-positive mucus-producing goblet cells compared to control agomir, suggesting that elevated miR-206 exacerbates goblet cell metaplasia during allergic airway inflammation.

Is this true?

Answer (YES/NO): YES